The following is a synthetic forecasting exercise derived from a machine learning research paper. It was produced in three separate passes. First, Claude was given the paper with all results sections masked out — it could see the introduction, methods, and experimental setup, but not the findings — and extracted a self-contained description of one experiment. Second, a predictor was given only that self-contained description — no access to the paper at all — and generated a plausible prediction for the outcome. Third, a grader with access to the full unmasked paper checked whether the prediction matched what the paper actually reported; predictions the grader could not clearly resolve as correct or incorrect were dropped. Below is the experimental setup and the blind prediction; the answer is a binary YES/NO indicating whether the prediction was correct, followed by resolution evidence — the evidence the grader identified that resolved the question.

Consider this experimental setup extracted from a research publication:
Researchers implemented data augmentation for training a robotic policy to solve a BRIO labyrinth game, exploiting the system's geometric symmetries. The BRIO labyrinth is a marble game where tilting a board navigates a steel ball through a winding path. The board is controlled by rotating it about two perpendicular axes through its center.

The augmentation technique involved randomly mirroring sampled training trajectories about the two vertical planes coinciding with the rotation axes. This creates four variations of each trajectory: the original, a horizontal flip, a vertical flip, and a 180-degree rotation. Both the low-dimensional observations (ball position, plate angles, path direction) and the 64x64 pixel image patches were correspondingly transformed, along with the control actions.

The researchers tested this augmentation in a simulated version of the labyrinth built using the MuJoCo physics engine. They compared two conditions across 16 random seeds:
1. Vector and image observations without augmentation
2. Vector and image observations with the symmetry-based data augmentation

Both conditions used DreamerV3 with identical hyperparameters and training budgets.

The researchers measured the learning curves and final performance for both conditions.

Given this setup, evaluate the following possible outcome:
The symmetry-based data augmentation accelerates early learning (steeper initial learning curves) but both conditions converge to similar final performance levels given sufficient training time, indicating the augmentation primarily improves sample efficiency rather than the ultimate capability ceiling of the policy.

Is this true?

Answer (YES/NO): NO